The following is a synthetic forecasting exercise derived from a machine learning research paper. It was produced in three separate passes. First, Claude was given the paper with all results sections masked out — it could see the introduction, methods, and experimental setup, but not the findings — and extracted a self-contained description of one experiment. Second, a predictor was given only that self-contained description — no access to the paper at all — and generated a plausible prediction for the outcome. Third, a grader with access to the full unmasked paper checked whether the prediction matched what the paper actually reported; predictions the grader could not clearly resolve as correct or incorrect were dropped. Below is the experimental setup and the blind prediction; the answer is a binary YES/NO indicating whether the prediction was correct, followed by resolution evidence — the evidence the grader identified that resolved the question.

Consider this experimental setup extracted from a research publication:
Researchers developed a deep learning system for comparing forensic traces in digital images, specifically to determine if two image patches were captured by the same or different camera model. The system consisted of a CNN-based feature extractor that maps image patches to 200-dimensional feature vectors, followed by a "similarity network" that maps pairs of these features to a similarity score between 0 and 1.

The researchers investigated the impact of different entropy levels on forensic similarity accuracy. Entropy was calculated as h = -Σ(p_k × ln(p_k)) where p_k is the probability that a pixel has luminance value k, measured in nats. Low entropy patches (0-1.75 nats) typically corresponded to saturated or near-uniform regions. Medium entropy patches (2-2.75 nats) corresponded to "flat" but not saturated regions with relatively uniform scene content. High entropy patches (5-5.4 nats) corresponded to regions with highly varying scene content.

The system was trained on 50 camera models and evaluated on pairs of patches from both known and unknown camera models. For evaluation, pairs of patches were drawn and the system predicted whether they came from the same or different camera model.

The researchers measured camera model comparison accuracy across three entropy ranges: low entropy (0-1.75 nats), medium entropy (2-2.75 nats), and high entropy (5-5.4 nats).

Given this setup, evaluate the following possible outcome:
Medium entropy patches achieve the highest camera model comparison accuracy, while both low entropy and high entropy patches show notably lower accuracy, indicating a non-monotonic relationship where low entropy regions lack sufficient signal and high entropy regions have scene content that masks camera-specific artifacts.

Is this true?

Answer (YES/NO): NO